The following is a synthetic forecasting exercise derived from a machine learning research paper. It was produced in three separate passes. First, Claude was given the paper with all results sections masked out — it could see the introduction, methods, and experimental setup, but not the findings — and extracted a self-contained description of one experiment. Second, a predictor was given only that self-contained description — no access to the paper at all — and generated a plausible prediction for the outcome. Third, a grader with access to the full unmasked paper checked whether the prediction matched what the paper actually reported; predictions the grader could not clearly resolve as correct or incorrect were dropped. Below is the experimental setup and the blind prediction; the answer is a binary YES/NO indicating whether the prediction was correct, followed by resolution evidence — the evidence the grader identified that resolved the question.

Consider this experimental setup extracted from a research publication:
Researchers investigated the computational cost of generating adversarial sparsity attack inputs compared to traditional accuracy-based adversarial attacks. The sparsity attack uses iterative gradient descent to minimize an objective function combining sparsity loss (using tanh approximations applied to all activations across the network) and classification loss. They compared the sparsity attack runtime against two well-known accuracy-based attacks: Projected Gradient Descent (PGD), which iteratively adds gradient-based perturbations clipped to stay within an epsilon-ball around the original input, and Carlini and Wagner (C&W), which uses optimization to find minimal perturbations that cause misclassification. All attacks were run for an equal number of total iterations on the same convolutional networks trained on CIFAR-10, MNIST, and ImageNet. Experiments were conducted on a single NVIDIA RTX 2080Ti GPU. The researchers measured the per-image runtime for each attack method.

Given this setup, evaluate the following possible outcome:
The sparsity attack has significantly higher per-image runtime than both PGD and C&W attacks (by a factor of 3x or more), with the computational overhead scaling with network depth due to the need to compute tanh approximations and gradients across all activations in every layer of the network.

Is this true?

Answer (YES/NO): NO